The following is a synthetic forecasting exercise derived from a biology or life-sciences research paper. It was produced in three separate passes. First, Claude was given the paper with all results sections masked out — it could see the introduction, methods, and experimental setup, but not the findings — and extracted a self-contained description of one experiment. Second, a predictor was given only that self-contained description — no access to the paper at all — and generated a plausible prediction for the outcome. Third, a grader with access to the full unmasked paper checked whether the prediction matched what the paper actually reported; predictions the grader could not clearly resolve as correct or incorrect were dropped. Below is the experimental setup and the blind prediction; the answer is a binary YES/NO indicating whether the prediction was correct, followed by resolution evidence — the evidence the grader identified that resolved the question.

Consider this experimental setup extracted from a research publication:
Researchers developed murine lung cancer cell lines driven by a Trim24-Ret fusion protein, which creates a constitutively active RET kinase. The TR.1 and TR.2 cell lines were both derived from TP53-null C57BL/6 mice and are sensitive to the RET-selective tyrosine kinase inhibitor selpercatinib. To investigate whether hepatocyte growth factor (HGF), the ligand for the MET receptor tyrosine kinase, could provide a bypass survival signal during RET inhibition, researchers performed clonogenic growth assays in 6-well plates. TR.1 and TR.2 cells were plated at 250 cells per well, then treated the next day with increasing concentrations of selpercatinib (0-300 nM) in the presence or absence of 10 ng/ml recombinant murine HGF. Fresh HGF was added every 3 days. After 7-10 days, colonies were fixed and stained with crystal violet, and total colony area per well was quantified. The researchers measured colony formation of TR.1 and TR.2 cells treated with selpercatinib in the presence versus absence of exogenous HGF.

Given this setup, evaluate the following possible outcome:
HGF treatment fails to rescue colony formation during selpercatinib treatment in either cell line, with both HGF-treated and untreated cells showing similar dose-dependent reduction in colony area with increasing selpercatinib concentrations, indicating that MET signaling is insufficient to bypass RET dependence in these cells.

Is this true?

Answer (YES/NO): NO